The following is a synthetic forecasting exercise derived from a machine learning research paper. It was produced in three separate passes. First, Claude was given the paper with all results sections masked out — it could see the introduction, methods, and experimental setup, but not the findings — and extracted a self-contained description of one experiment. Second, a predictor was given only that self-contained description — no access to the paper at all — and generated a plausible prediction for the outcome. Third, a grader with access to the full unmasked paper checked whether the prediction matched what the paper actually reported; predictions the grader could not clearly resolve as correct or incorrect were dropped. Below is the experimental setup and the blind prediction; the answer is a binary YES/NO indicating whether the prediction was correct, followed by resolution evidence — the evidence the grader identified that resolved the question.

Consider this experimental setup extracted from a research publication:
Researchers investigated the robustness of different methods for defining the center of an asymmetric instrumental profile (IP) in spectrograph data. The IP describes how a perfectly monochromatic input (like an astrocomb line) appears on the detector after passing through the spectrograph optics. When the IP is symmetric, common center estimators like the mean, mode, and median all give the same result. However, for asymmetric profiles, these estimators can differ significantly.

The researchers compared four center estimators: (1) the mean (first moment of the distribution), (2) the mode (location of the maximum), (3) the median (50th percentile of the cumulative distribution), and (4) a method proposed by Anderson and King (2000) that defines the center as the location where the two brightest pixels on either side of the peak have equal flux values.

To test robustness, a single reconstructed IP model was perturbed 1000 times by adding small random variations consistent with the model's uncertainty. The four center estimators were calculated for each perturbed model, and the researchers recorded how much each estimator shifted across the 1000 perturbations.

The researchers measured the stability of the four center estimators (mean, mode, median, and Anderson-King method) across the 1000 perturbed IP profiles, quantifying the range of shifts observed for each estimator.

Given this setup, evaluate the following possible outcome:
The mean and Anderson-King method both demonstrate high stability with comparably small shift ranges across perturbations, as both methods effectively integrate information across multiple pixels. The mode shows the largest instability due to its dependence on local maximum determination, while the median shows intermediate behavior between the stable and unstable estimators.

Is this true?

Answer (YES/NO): NO